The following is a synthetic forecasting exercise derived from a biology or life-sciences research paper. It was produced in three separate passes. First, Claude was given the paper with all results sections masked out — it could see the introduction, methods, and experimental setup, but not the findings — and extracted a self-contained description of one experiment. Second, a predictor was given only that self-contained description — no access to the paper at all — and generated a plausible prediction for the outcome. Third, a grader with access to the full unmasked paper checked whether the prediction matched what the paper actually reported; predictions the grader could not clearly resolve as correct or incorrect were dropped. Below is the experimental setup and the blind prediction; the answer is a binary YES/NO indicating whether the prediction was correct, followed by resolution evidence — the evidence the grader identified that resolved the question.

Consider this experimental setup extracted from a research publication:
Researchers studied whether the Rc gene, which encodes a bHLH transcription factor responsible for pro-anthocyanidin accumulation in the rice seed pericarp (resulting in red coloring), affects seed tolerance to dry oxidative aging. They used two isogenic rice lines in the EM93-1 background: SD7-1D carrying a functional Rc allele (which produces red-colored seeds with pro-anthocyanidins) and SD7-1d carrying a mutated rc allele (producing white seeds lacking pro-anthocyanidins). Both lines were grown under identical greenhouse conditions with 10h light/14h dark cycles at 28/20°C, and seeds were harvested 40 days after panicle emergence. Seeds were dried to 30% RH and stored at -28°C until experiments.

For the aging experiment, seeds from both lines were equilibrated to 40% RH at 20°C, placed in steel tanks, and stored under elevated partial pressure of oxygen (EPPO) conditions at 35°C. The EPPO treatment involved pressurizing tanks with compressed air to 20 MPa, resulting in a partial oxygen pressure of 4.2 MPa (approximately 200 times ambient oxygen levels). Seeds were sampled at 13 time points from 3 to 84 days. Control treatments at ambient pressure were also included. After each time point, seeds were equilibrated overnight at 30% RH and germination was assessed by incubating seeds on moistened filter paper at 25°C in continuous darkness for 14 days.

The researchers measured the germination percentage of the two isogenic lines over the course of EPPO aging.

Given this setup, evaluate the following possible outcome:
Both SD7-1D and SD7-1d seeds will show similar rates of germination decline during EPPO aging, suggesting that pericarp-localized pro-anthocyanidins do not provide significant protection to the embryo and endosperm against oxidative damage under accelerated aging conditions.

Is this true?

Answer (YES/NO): NO